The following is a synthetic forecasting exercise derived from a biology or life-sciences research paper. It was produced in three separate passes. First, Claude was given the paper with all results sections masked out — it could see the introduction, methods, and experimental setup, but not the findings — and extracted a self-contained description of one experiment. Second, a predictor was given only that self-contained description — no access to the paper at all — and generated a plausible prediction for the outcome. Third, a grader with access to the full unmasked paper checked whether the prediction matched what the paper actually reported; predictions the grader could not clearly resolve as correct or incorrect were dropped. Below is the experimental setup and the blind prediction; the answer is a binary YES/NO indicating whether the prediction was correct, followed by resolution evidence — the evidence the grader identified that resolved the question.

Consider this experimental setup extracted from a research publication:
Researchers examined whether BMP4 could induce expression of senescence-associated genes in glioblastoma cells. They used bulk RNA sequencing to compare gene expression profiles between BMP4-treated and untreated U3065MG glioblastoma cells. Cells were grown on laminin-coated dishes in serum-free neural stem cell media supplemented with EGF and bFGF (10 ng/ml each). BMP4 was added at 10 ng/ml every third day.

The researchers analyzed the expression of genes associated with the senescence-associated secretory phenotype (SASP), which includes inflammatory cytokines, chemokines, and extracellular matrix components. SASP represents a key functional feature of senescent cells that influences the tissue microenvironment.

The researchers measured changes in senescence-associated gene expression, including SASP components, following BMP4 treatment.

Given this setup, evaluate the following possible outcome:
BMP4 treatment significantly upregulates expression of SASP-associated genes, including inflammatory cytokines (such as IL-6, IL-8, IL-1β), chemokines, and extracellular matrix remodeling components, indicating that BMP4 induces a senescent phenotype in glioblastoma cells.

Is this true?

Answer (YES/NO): YES